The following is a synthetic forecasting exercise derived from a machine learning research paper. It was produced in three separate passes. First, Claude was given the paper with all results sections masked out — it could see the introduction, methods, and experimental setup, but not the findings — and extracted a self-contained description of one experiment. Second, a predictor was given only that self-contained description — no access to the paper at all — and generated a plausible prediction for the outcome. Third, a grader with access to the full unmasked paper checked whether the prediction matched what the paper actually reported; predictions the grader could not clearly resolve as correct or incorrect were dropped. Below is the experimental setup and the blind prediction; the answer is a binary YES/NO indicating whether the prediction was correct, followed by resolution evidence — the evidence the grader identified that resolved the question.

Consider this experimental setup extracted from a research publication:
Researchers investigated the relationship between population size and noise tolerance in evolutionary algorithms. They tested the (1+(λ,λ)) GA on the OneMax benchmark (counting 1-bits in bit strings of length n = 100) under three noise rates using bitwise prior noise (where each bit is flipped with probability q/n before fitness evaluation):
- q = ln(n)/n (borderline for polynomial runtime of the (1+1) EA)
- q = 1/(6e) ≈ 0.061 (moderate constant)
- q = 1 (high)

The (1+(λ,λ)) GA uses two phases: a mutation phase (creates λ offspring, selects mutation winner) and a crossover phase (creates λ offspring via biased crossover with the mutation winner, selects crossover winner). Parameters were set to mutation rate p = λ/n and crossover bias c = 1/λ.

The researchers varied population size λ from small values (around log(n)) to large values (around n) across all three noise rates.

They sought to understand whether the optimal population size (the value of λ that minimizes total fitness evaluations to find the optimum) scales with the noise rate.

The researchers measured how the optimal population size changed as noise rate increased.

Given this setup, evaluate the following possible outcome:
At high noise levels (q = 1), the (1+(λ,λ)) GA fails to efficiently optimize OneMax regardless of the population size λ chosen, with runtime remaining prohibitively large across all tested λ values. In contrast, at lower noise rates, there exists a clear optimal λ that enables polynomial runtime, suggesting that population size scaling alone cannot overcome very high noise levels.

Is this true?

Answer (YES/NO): NO